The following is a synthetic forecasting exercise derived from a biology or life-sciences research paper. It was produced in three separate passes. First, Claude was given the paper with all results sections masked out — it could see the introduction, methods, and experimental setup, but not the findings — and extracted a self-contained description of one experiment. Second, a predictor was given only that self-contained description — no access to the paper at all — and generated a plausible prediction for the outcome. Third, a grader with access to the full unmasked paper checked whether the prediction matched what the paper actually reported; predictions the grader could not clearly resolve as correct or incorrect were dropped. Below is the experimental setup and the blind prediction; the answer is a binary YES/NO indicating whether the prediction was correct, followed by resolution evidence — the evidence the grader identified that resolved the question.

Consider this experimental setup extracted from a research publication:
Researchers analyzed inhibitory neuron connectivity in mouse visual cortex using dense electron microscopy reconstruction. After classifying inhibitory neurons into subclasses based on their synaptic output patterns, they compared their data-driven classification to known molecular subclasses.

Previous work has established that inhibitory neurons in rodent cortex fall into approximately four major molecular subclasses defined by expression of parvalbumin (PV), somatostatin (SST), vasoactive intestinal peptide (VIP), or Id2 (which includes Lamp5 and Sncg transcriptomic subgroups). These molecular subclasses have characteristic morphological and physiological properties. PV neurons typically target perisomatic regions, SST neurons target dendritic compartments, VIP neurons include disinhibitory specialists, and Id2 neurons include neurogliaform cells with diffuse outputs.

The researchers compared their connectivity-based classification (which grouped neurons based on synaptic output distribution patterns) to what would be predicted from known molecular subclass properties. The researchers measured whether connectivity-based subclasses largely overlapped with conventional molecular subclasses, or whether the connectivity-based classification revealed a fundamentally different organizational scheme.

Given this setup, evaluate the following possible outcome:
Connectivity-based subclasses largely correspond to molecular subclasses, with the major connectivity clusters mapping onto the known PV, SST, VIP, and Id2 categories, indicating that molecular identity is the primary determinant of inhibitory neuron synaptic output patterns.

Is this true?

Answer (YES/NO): NO